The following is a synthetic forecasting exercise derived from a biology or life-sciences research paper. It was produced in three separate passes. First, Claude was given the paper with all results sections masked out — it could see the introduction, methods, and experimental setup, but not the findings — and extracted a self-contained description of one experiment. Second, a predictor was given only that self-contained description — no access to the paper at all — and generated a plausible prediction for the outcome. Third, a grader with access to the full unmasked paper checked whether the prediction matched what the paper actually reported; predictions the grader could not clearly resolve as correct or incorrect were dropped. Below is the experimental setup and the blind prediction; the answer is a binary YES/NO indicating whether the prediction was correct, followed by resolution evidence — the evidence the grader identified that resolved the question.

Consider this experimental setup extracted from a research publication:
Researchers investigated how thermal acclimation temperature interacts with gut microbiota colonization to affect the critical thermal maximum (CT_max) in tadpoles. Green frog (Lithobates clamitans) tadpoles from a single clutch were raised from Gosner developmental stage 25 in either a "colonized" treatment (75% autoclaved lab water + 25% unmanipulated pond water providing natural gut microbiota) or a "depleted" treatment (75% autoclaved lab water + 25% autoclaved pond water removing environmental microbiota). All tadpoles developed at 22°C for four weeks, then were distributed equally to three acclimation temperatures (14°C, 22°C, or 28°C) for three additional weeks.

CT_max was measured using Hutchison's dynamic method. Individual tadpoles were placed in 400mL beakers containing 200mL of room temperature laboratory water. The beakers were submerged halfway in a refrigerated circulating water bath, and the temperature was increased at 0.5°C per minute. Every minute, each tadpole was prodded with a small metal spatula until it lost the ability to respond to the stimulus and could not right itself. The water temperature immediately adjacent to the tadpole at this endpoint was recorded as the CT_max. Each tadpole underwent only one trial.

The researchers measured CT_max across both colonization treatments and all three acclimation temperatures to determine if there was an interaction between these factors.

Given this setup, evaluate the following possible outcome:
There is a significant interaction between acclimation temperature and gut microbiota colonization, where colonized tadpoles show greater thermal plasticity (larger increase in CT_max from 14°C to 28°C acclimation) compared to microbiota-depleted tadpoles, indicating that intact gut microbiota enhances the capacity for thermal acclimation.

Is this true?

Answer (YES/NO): NO